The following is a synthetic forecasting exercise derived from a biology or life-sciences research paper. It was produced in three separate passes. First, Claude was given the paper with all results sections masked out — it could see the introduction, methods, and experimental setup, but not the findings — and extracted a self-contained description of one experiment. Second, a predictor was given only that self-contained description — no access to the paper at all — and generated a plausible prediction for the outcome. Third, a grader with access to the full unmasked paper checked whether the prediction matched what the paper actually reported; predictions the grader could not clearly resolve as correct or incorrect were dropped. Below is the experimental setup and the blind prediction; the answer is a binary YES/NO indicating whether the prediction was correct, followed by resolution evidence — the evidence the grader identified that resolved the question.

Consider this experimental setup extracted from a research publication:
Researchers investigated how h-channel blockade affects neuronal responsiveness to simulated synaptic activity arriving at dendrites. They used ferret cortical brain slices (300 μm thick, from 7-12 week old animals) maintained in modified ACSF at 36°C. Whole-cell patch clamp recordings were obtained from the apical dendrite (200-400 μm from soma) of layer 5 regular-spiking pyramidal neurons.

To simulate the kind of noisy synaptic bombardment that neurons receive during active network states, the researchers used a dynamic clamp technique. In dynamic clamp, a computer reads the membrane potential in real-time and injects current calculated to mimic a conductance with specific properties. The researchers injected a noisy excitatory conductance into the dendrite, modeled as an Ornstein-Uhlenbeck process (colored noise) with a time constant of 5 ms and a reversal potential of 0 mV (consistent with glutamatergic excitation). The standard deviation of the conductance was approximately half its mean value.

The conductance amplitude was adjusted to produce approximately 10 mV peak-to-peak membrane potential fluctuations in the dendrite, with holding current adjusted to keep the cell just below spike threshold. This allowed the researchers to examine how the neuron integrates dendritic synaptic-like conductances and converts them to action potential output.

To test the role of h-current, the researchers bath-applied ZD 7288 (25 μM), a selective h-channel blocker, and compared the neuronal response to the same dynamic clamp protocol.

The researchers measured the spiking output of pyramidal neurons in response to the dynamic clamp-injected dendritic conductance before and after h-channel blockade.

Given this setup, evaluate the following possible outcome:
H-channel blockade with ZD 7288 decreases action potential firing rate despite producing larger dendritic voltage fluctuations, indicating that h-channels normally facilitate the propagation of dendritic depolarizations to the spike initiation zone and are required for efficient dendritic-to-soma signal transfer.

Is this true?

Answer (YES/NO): NO